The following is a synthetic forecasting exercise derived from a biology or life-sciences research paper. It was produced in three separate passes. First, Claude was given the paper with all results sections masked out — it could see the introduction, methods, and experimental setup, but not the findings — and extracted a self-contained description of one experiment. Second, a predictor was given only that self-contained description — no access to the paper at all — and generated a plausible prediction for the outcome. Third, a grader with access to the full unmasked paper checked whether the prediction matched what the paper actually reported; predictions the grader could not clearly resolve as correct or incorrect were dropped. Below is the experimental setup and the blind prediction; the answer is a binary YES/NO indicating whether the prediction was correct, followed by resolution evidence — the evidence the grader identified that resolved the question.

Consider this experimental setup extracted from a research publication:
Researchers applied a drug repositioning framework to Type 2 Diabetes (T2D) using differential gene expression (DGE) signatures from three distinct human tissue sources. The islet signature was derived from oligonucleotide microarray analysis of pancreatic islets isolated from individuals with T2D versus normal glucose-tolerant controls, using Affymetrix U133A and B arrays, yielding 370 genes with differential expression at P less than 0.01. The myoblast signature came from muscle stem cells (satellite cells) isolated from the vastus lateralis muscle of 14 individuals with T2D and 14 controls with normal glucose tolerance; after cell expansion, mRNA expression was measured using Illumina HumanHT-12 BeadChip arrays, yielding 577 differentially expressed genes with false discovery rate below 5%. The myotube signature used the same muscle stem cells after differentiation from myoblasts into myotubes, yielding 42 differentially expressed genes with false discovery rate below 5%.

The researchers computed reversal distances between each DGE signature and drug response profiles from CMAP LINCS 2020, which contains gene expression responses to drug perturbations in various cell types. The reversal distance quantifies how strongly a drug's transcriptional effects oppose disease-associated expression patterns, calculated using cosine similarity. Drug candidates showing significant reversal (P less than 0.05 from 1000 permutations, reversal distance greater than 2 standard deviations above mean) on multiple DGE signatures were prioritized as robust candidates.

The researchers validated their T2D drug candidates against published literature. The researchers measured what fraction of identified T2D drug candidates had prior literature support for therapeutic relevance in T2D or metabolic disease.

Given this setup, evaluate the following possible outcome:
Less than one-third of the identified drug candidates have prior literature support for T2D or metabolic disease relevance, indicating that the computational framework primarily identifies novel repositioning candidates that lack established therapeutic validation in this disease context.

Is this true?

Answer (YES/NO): NO